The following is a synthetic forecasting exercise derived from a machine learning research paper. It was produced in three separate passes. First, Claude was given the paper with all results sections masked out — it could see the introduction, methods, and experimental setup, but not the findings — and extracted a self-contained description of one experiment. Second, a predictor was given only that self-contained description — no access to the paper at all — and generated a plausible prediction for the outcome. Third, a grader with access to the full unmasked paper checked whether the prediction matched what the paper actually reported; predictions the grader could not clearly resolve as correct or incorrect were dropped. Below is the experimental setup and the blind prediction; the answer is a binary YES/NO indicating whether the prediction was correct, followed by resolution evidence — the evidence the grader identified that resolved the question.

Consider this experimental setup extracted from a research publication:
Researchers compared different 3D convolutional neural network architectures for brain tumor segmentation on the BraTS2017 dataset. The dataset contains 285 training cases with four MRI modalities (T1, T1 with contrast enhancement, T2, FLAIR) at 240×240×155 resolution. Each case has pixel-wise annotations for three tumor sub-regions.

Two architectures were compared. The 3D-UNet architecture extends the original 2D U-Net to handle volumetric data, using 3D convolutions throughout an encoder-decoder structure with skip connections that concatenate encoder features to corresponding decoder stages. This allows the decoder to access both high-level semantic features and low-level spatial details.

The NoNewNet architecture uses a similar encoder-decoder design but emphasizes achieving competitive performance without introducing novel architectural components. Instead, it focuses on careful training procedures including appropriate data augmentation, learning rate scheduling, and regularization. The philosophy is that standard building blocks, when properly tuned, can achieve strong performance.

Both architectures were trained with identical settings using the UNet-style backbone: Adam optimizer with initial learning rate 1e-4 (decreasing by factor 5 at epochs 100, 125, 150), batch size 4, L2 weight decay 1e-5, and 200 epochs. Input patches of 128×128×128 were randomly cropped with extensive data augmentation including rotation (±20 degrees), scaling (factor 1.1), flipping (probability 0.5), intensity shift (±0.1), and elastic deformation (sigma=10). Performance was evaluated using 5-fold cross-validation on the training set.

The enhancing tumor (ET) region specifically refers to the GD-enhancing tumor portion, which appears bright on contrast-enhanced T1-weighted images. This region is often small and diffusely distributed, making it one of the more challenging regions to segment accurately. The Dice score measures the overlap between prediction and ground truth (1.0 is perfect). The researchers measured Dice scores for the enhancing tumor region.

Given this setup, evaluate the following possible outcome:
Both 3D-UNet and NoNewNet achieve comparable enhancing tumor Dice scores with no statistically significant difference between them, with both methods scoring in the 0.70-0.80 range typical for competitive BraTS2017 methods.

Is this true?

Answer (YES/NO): NO